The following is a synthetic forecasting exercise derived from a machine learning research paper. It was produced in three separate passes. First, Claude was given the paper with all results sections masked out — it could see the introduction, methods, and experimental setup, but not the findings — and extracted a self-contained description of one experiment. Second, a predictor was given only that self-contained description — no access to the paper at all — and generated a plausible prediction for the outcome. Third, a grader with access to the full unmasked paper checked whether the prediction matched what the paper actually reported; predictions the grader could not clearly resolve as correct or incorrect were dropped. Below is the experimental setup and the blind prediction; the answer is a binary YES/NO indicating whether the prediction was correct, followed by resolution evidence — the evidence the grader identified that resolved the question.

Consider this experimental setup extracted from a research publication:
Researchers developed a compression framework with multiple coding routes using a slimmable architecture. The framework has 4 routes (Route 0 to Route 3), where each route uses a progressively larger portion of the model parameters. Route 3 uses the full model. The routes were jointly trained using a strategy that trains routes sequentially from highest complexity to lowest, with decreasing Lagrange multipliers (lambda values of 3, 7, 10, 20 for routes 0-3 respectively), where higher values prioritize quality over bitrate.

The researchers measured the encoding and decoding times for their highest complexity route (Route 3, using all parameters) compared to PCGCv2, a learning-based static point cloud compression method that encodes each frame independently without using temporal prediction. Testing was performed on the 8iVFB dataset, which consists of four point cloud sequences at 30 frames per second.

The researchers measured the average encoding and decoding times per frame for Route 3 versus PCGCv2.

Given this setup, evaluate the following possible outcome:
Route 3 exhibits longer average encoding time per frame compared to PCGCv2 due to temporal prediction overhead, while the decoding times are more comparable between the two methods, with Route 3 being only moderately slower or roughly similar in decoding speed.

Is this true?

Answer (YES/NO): NO